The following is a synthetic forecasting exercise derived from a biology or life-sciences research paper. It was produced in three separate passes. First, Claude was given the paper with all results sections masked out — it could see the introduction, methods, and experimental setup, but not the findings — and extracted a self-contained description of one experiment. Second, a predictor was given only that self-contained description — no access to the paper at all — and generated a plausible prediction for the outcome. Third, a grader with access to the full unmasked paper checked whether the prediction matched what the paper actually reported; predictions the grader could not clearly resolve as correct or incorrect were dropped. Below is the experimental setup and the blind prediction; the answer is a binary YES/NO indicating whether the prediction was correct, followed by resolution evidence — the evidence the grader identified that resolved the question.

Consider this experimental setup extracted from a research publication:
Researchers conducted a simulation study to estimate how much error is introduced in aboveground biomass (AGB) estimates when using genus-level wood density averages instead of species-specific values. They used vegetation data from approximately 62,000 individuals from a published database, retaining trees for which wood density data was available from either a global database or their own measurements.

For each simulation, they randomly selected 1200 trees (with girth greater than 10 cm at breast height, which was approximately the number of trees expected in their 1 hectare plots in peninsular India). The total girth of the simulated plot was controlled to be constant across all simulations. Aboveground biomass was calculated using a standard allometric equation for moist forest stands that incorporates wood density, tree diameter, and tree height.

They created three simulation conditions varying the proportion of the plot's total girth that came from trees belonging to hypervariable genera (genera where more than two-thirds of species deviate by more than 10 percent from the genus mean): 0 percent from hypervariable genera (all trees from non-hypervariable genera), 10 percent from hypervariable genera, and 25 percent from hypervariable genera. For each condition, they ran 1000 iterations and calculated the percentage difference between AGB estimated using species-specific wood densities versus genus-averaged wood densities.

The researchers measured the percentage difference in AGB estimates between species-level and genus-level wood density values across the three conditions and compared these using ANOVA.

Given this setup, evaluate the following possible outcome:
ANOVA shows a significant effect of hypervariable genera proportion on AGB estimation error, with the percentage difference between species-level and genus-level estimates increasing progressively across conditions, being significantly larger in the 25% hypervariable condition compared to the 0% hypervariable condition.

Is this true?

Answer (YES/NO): YES